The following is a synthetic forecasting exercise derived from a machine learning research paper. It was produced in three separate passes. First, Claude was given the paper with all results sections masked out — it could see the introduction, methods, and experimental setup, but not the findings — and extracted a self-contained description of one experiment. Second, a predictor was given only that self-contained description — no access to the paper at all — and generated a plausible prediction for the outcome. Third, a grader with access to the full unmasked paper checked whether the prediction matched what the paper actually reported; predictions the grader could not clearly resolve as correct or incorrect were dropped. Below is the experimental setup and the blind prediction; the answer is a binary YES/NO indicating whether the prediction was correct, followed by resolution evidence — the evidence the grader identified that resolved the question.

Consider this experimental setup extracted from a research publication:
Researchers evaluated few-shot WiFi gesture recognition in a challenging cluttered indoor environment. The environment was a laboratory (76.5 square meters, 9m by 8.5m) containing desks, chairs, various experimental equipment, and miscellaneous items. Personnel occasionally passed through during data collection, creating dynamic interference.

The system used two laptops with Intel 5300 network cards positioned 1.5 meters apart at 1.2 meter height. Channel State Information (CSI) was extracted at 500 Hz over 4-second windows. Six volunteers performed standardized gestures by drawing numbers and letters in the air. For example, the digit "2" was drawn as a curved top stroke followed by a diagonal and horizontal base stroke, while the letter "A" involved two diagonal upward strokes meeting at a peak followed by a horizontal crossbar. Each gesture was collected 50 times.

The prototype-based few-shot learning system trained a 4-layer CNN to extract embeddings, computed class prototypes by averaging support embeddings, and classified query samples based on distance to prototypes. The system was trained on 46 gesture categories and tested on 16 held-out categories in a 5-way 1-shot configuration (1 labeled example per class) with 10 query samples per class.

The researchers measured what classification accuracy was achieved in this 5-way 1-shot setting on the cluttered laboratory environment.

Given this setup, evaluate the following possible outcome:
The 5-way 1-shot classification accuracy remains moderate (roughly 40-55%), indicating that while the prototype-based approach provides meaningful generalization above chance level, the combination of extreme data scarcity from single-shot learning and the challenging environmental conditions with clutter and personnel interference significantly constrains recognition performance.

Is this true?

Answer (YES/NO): NO